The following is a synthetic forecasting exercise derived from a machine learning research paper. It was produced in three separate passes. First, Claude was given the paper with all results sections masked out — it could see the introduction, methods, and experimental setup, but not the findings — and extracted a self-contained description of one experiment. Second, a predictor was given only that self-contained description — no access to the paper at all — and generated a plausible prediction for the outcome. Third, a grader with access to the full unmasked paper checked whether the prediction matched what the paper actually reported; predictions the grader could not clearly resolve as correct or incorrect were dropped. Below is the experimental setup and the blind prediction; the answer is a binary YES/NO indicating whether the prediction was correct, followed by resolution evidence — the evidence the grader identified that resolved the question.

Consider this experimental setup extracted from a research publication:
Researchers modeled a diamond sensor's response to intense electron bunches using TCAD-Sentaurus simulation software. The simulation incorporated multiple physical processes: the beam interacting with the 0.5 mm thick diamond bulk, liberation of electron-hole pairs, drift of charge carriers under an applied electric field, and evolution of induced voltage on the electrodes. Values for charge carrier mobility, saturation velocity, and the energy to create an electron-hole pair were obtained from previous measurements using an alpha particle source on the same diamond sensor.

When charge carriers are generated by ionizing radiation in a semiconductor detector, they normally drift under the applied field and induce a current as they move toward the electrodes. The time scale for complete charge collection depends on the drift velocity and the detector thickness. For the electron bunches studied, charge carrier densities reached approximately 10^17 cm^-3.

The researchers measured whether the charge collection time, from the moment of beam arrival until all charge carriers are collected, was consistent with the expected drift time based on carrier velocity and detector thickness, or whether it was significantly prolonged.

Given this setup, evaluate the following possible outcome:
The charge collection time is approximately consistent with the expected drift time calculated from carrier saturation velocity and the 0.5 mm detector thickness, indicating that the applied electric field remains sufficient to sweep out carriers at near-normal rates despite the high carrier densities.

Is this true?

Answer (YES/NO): NO